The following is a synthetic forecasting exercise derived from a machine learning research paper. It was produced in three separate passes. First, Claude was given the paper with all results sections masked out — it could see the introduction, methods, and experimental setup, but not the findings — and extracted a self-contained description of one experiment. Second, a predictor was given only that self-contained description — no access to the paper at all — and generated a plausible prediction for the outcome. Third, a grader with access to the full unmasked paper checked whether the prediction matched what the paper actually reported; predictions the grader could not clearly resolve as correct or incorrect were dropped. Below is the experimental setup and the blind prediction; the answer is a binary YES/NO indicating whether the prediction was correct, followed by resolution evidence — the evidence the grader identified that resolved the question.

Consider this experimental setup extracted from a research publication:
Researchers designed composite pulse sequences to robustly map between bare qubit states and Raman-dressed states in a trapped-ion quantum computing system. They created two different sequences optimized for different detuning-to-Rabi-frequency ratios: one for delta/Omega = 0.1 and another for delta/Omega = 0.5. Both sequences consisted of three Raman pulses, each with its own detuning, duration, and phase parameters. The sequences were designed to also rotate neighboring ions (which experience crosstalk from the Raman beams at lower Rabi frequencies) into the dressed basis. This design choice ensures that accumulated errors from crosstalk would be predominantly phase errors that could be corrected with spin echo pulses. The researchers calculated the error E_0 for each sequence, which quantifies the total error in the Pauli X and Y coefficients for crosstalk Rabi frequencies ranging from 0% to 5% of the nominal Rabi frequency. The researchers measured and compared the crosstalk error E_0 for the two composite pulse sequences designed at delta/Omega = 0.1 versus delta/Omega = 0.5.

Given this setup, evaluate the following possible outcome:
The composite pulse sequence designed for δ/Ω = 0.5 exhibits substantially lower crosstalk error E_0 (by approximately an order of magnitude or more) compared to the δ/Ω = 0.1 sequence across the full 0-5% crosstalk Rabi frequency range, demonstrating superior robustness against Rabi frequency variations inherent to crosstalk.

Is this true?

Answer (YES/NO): YES